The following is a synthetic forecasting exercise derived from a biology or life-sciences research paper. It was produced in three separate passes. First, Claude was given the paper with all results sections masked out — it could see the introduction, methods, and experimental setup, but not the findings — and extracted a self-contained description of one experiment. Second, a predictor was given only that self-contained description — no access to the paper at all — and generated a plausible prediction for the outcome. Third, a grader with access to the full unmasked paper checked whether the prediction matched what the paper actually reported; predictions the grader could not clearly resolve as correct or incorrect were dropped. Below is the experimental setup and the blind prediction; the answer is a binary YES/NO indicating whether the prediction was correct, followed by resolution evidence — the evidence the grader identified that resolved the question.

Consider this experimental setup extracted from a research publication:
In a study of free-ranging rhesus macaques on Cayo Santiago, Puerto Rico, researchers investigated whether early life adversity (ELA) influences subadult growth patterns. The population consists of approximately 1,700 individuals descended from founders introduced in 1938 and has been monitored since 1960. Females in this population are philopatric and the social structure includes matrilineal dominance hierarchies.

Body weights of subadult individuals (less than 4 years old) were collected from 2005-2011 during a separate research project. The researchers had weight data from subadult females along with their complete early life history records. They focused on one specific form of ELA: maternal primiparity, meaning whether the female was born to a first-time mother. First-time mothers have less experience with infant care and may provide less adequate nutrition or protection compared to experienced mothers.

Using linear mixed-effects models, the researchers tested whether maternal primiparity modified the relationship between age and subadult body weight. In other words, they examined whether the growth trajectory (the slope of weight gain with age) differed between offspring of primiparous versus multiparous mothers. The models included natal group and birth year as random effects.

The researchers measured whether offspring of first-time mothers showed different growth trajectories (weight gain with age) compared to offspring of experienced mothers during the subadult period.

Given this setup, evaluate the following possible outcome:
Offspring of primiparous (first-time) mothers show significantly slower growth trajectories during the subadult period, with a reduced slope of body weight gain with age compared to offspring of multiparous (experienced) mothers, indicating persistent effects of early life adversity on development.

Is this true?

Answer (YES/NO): NO